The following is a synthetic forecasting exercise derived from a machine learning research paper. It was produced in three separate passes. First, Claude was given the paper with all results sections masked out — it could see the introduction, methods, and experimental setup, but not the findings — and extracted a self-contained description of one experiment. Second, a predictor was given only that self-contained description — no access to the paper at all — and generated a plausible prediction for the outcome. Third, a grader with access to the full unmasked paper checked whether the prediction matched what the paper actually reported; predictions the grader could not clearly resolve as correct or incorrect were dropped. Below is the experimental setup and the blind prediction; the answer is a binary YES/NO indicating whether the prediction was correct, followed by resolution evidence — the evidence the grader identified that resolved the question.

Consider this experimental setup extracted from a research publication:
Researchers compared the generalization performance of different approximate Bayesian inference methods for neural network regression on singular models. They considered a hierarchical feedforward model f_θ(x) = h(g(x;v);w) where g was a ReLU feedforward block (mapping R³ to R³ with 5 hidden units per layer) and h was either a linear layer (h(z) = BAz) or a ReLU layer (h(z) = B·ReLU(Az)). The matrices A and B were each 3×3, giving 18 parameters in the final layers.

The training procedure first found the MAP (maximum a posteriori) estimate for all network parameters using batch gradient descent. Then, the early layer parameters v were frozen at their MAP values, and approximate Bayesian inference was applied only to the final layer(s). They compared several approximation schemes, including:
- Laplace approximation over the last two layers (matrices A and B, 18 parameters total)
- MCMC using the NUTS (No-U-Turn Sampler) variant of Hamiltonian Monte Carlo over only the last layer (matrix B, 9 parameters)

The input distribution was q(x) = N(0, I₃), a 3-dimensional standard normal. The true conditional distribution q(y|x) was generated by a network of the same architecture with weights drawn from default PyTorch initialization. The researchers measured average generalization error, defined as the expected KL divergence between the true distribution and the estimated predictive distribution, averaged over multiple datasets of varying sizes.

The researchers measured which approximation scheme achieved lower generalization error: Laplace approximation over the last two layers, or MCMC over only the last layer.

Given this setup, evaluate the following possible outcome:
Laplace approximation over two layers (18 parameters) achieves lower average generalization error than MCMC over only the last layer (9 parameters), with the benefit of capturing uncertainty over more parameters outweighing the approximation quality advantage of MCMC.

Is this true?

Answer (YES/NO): NO